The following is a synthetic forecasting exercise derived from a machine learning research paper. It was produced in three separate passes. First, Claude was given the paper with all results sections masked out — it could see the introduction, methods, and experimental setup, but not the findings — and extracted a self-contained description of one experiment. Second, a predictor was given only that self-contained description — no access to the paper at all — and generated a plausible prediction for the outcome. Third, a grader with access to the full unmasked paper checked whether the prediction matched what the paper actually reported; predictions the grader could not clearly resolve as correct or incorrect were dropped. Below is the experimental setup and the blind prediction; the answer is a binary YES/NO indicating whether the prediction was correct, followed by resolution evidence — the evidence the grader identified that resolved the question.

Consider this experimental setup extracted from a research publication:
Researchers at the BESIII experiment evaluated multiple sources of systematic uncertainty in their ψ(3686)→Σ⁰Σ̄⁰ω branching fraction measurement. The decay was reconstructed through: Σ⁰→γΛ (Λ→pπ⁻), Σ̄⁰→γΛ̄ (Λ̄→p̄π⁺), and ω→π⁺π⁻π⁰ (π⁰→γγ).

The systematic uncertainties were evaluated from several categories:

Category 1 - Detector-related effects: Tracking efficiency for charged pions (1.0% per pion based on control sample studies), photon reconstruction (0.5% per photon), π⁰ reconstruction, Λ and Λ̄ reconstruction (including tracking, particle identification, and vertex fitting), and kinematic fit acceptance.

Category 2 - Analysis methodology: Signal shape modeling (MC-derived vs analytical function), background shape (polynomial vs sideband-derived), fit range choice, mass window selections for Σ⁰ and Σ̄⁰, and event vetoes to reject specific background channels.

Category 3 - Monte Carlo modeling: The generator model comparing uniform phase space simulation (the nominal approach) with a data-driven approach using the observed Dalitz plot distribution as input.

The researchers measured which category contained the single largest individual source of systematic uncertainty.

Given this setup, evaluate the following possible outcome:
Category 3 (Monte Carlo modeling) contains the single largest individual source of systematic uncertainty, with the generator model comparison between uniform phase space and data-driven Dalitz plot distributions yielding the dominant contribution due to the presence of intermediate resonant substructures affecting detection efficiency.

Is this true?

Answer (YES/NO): YES